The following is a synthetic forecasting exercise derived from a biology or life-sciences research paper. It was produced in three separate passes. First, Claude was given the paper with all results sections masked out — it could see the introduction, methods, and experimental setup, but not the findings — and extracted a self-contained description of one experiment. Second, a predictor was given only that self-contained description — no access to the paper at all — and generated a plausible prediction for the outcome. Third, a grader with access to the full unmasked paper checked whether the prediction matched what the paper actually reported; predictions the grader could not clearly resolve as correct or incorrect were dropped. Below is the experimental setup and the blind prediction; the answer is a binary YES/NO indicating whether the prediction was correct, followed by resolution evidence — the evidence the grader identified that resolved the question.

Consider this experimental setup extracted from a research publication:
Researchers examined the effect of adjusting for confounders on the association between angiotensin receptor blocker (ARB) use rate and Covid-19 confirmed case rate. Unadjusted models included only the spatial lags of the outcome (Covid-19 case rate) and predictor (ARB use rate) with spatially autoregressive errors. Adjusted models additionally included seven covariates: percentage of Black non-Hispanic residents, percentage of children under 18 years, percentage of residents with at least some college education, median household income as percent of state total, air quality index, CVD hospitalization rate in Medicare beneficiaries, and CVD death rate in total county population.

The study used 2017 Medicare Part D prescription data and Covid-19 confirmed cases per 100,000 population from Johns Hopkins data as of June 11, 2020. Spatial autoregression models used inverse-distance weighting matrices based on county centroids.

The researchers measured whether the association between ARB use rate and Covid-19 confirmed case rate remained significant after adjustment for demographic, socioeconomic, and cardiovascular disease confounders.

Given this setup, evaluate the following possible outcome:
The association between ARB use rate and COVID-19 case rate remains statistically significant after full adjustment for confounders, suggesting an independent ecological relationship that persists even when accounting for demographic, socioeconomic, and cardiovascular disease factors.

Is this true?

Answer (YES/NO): YES